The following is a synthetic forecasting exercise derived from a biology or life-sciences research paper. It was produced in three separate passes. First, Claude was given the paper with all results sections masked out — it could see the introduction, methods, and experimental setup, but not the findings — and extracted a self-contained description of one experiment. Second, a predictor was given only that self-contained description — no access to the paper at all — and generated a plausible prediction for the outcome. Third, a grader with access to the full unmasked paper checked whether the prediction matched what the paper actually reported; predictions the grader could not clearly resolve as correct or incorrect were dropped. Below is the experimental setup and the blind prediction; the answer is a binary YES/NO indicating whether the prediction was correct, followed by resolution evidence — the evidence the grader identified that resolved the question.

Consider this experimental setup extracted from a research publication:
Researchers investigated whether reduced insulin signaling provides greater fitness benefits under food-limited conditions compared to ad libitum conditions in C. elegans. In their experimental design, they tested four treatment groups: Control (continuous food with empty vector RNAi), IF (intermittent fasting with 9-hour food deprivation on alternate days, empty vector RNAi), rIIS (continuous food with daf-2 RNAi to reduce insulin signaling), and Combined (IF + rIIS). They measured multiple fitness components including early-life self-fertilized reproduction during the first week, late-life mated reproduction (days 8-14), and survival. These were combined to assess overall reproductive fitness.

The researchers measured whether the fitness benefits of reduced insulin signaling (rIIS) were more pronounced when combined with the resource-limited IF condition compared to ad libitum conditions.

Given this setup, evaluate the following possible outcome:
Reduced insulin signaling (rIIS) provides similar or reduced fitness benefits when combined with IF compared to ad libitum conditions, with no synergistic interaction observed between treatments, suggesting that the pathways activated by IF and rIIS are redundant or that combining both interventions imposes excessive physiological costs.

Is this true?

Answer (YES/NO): NO